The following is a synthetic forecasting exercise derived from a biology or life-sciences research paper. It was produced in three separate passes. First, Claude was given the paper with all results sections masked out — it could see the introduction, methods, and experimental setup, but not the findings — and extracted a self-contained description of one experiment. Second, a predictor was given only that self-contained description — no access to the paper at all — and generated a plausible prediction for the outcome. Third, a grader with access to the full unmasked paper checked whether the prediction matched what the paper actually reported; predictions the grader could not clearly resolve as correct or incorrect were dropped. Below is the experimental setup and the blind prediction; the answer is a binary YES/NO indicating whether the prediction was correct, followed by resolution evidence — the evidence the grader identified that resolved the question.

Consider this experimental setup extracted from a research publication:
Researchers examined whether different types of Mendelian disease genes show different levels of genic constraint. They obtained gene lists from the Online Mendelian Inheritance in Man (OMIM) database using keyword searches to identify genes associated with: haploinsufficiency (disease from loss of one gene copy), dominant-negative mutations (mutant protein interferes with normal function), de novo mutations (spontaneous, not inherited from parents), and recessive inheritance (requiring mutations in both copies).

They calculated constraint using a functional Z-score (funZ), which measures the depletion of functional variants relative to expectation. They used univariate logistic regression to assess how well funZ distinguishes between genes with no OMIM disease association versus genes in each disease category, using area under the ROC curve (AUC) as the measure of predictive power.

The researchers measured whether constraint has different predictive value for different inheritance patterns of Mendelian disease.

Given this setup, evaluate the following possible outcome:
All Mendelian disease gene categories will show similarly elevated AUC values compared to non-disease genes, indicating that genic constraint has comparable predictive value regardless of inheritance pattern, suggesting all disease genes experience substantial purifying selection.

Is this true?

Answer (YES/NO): NO